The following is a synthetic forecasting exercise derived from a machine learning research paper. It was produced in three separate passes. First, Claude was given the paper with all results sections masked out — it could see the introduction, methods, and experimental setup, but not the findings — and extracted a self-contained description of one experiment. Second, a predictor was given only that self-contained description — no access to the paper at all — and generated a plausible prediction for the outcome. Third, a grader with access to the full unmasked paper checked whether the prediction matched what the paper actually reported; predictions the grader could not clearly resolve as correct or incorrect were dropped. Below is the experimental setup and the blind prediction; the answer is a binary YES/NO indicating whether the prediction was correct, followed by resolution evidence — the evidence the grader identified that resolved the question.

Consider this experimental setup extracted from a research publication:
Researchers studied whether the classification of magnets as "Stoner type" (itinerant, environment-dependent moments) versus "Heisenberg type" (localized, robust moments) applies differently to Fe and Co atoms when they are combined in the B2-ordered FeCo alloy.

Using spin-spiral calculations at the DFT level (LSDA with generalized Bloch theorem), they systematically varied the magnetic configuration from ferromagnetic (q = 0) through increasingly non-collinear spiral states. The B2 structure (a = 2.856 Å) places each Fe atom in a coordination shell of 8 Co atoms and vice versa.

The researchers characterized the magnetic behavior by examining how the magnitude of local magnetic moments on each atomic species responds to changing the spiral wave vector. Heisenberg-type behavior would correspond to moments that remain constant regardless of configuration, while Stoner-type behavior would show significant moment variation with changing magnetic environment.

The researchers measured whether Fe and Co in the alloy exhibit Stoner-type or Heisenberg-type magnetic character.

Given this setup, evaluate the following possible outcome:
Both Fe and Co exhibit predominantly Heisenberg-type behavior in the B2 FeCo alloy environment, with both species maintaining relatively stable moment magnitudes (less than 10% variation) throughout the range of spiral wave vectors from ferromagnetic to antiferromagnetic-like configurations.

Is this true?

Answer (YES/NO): NO